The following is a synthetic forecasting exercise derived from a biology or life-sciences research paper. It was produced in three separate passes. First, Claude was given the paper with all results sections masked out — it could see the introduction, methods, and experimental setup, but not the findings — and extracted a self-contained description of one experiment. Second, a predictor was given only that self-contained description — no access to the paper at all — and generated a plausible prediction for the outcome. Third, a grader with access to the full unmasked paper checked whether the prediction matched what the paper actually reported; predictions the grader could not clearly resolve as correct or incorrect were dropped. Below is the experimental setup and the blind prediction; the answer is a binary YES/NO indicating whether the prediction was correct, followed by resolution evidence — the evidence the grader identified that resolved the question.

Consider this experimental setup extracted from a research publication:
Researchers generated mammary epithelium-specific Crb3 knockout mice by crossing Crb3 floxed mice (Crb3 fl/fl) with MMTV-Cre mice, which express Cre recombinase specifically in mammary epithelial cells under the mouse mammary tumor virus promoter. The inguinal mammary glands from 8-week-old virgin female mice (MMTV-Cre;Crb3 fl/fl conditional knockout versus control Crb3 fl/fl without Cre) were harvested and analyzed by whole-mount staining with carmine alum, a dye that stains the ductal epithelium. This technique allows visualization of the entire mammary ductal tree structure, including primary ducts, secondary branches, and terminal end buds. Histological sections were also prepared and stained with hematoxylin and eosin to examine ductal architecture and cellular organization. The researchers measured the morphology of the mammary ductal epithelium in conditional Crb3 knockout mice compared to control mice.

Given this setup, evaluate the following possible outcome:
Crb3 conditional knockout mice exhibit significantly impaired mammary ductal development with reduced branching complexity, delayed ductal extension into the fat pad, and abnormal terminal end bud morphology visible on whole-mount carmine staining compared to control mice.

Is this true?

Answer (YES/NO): NO